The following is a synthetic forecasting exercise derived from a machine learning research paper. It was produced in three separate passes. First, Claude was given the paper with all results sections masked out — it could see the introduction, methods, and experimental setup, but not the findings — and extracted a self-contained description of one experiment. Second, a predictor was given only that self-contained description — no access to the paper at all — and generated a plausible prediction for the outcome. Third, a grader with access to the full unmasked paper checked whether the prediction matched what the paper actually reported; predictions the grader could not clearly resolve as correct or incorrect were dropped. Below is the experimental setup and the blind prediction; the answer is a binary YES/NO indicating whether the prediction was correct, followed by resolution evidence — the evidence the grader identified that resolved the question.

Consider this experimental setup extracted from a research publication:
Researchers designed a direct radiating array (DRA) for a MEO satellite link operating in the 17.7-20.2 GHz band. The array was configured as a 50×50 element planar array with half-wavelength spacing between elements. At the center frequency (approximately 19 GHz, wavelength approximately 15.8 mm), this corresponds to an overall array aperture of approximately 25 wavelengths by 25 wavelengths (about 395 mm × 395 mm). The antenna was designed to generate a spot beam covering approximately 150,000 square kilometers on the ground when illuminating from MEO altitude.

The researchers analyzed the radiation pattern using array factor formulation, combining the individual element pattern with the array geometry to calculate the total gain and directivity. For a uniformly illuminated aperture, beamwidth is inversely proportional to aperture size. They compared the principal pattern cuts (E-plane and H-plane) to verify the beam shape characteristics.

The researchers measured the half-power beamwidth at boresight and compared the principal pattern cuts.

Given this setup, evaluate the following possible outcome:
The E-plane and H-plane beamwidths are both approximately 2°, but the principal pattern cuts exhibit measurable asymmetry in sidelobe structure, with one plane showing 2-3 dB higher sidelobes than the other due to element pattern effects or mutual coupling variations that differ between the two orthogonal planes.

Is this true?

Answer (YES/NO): NO